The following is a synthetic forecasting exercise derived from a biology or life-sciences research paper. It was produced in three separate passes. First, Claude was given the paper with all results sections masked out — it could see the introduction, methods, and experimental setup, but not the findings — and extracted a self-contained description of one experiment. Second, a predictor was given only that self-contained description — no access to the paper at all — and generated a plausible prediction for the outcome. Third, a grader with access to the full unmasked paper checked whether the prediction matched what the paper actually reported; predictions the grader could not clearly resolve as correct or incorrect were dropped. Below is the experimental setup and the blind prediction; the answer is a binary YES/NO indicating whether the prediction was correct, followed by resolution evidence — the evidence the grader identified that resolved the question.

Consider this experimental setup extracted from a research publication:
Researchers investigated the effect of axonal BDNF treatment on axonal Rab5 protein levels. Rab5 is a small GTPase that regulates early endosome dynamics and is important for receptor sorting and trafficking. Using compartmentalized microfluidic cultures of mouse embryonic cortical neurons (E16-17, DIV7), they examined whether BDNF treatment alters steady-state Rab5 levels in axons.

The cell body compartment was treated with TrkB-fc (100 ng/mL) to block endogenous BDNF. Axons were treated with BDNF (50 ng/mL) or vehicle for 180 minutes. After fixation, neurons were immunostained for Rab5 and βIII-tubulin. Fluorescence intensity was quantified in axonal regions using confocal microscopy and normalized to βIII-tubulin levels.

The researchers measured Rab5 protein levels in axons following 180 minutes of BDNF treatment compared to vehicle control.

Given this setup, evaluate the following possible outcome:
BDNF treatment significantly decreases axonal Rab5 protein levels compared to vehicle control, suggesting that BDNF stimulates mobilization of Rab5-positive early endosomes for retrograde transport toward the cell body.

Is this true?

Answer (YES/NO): NO